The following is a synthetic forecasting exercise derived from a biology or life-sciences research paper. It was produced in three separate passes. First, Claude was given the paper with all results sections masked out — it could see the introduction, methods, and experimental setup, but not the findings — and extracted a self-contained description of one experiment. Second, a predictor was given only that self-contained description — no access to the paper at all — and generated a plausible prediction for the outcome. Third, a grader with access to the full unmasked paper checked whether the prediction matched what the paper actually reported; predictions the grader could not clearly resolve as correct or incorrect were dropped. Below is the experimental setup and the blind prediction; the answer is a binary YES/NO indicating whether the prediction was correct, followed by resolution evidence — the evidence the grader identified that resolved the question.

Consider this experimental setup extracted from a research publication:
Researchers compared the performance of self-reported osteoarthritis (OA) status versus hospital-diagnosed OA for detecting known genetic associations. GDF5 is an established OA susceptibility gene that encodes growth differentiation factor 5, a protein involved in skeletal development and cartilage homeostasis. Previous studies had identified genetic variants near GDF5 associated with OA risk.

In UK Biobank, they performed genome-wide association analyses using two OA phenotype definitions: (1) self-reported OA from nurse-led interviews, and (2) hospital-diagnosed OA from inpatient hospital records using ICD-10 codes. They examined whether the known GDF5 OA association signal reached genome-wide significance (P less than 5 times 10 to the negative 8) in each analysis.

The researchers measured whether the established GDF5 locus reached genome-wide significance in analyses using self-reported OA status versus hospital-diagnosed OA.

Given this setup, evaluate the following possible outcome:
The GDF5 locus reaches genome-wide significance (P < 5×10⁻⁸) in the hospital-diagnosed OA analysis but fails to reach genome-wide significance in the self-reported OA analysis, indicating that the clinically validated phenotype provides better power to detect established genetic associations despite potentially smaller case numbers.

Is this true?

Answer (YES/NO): NO